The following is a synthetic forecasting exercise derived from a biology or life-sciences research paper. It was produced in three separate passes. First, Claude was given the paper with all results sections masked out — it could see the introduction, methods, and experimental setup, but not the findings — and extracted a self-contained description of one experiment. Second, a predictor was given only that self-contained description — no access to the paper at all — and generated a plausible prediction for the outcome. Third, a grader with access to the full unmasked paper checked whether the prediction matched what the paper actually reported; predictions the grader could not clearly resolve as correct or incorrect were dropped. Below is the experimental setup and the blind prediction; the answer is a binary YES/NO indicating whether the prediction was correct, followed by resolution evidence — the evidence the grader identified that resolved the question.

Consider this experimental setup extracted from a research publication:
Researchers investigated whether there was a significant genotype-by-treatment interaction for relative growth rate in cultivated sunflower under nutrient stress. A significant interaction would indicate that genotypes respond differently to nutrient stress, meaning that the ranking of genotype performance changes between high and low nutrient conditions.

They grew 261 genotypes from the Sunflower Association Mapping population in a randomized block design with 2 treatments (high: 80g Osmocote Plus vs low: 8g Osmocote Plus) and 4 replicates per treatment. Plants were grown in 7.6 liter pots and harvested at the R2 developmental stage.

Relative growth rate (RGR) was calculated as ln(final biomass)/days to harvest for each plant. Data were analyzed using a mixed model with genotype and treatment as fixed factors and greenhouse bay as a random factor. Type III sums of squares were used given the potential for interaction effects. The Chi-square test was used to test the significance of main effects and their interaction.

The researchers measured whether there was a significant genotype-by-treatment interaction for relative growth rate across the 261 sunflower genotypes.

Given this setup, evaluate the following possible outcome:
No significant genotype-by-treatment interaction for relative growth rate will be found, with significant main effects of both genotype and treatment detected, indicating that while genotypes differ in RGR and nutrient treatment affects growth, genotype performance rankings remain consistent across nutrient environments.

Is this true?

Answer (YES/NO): YES